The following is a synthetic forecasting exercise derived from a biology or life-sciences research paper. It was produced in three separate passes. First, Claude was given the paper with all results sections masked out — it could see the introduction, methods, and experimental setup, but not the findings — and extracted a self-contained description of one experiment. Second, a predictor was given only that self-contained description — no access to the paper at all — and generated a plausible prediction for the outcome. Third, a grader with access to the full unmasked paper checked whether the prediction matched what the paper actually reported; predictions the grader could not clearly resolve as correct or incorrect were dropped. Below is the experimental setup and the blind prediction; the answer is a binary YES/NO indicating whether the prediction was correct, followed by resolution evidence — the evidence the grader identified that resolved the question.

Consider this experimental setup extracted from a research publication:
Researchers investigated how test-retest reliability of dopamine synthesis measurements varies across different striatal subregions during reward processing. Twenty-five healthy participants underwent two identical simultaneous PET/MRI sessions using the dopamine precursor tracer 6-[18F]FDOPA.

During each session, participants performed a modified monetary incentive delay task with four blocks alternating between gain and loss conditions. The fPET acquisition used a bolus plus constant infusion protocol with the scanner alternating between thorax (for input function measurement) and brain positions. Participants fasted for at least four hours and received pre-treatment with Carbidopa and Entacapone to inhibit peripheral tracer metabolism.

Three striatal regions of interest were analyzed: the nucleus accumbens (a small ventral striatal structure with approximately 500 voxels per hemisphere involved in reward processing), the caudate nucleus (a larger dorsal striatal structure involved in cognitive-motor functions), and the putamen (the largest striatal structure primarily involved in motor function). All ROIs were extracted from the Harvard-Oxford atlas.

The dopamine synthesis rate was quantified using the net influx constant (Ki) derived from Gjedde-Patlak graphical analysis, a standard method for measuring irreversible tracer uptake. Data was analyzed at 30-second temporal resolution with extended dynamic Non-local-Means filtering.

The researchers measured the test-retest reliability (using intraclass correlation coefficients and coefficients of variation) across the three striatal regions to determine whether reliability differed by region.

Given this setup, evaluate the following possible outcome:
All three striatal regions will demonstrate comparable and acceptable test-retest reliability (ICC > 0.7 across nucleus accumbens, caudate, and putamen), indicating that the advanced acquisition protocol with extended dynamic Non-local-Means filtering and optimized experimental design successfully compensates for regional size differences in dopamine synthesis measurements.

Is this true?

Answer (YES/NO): NO